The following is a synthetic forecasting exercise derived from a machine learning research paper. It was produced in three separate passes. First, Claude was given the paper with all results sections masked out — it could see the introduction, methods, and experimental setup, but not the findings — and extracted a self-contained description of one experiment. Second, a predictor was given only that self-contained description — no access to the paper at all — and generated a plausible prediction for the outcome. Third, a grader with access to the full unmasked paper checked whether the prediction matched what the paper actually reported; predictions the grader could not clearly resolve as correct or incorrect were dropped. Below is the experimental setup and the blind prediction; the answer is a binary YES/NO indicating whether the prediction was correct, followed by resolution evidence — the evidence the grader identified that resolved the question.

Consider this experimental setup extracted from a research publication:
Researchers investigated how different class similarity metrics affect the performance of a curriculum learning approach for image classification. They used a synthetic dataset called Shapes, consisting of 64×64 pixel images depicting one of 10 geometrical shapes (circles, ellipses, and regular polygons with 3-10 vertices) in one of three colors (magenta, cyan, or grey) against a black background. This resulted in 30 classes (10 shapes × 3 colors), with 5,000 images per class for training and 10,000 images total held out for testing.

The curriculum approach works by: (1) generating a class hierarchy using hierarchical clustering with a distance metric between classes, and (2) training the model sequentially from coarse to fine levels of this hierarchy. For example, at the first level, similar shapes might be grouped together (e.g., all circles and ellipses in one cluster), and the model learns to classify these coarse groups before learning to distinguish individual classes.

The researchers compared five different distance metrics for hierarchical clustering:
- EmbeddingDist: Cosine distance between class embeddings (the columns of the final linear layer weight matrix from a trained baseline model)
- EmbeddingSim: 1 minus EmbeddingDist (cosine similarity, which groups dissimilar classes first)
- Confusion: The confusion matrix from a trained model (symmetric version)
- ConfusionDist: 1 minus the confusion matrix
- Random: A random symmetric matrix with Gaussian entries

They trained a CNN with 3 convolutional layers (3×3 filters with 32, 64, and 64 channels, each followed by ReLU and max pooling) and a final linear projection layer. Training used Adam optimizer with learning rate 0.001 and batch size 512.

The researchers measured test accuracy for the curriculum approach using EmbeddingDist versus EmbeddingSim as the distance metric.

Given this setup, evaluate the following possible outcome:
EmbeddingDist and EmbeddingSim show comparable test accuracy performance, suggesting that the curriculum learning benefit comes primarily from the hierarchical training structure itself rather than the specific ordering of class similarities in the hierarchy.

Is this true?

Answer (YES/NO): NO